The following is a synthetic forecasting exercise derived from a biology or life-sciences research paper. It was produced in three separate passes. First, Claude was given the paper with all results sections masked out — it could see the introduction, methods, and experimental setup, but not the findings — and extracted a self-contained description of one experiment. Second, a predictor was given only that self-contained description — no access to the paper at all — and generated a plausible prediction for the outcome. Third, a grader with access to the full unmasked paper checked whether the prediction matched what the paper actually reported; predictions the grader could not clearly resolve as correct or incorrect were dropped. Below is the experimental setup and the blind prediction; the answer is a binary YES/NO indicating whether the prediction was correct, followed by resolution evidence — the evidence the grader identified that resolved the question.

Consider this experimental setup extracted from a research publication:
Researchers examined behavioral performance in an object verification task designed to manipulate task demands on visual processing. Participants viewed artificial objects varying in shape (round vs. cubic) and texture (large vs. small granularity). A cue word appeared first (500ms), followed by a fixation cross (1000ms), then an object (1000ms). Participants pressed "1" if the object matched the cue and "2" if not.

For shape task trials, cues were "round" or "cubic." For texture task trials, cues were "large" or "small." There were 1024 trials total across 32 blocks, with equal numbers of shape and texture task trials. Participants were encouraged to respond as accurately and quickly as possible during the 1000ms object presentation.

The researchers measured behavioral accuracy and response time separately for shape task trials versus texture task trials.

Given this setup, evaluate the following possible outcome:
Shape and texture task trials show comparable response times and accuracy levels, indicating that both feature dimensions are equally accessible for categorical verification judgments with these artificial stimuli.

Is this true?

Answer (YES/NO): NO